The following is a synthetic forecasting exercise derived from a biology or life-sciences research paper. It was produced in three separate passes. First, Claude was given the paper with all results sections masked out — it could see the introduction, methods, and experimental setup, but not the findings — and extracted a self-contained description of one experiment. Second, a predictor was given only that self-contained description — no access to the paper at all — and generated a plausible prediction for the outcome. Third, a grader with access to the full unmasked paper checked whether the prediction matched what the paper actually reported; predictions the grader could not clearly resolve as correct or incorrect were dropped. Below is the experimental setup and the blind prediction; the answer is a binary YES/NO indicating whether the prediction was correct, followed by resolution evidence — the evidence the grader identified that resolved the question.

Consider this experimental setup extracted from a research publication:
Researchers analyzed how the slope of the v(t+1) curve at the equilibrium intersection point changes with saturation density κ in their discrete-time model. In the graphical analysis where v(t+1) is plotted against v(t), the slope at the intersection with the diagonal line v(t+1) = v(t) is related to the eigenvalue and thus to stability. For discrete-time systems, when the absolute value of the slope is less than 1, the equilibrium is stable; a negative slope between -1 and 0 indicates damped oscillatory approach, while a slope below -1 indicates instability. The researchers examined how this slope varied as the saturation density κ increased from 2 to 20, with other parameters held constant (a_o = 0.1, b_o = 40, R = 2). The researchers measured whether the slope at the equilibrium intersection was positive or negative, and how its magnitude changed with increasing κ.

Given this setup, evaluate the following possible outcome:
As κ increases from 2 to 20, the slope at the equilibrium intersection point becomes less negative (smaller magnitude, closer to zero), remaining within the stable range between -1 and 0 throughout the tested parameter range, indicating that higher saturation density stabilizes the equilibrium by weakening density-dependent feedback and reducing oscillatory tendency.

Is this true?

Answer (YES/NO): NO